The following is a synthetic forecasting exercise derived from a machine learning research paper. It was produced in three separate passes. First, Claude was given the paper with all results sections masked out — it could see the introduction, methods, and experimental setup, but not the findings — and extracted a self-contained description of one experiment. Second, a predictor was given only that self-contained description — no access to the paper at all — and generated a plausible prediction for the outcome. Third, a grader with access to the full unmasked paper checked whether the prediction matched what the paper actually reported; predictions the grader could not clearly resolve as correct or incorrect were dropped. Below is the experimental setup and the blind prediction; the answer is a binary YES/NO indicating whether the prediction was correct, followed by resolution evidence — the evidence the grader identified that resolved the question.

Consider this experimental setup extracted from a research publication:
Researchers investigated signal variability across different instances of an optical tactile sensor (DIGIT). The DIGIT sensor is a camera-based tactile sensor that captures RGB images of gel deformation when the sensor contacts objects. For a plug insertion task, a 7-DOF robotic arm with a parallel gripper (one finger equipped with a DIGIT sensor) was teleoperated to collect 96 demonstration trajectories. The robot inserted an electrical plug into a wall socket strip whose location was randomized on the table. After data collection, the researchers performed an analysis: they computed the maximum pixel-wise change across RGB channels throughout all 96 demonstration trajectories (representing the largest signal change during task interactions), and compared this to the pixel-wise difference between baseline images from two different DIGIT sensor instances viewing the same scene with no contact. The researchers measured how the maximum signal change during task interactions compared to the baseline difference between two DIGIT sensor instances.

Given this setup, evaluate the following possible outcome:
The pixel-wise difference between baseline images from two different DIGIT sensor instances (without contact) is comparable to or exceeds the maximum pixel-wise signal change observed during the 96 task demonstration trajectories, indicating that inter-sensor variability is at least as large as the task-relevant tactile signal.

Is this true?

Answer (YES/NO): YES